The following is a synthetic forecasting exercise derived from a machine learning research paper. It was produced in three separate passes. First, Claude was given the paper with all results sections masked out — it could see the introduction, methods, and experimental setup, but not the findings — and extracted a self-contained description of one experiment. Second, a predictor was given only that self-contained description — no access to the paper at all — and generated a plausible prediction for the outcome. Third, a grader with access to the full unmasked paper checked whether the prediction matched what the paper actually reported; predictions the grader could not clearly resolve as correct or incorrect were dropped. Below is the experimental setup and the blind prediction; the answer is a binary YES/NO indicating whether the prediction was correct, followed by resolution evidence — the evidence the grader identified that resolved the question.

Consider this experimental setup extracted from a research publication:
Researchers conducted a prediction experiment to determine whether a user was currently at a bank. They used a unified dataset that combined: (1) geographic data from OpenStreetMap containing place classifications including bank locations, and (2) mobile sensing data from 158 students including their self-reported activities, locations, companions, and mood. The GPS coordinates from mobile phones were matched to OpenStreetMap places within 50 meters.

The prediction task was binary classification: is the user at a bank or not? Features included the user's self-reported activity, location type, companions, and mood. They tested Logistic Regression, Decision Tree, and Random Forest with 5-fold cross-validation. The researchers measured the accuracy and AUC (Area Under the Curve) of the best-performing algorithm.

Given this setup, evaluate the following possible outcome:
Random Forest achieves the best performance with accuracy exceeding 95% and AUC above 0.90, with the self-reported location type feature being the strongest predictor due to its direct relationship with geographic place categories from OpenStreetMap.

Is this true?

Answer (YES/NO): NO